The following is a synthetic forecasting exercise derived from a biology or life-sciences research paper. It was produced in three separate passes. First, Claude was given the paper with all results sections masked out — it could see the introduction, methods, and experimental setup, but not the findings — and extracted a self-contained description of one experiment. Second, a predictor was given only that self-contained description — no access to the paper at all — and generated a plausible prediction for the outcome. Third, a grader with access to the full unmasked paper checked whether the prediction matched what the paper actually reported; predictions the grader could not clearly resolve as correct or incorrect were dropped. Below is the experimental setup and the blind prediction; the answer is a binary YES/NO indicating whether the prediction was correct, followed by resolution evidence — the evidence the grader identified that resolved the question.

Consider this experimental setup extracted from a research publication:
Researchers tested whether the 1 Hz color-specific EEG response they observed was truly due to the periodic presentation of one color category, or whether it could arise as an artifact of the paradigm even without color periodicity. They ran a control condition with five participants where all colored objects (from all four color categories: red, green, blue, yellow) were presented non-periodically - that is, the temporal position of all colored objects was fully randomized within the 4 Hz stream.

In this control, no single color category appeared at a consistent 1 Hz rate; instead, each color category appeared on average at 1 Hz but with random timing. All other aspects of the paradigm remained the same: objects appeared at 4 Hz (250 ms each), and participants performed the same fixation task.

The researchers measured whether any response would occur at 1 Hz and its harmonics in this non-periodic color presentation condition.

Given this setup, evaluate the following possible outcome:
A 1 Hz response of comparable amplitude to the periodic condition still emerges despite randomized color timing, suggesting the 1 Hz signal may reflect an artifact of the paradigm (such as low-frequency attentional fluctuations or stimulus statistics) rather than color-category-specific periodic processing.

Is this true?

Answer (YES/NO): NO